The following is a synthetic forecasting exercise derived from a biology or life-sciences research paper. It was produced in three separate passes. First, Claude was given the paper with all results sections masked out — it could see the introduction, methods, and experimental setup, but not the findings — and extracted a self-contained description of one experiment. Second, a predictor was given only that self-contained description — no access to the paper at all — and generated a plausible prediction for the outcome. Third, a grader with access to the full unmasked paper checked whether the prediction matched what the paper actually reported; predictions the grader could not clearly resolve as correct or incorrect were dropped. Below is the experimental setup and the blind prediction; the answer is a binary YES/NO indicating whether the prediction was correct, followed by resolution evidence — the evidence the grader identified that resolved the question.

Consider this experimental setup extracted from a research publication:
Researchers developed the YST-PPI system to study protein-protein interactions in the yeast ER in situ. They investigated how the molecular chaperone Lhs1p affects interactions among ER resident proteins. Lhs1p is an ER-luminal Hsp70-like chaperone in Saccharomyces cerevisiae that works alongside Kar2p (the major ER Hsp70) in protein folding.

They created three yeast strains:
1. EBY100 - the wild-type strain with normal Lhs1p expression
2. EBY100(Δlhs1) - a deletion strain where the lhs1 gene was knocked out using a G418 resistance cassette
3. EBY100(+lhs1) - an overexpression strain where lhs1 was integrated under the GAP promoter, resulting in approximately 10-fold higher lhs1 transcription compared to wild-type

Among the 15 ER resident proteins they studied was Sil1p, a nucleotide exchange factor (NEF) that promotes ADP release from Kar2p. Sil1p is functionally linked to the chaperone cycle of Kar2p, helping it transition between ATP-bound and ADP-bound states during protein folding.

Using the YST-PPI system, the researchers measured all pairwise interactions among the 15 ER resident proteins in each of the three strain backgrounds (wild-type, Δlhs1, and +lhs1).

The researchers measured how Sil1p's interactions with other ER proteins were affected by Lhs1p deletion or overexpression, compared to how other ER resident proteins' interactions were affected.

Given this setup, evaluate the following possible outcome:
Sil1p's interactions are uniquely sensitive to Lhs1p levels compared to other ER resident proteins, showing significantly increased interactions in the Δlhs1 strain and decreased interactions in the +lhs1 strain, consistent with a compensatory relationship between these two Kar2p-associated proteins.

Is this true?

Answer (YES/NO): NO